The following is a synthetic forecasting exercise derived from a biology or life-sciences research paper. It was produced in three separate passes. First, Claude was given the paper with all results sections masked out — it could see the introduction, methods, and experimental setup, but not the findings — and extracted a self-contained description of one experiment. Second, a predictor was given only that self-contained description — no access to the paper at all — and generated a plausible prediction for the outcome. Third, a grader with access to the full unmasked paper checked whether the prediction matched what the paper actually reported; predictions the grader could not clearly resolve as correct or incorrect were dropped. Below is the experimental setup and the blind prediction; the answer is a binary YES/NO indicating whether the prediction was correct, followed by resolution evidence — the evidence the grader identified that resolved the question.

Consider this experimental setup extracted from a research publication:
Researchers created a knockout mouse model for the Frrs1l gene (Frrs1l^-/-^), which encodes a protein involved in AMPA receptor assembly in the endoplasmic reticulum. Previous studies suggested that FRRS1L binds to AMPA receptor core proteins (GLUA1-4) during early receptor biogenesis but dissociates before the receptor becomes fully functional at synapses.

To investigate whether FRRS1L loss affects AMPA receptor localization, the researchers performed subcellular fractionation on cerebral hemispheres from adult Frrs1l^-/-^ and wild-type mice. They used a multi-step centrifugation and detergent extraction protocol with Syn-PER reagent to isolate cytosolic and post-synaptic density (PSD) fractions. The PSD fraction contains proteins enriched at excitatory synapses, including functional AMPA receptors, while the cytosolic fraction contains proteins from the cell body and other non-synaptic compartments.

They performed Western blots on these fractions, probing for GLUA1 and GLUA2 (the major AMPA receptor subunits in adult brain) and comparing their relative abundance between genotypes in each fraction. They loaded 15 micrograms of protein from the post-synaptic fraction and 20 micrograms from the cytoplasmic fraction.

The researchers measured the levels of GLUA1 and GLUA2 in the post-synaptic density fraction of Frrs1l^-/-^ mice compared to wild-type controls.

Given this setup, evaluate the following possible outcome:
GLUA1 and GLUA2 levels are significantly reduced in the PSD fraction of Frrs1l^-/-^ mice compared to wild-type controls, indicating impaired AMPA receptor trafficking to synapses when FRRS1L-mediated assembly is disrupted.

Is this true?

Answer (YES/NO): YES